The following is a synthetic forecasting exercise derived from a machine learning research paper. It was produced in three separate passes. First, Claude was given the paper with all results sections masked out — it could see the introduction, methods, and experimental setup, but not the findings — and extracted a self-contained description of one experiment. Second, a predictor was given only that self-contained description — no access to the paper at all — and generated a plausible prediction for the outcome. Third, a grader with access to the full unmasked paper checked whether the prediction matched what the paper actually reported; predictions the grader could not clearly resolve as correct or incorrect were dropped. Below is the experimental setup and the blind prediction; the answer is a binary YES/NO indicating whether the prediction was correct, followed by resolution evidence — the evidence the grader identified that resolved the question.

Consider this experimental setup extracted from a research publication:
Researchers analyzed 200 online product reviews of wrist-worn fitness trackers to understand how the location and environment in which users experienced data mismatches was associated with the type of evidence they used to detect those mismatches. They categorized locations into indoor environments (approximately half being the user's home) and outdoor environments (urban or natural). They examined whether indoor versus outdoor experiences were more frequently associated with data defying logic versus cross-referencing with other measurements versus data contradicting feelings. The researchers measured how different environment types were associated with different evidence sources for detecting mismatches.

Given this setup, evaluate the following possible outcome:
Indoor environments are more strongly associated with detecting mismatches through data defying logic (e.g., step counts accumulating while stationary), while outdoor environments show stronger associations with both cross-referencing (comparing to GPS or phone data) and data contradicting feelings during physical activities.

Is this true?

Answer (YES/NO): YES